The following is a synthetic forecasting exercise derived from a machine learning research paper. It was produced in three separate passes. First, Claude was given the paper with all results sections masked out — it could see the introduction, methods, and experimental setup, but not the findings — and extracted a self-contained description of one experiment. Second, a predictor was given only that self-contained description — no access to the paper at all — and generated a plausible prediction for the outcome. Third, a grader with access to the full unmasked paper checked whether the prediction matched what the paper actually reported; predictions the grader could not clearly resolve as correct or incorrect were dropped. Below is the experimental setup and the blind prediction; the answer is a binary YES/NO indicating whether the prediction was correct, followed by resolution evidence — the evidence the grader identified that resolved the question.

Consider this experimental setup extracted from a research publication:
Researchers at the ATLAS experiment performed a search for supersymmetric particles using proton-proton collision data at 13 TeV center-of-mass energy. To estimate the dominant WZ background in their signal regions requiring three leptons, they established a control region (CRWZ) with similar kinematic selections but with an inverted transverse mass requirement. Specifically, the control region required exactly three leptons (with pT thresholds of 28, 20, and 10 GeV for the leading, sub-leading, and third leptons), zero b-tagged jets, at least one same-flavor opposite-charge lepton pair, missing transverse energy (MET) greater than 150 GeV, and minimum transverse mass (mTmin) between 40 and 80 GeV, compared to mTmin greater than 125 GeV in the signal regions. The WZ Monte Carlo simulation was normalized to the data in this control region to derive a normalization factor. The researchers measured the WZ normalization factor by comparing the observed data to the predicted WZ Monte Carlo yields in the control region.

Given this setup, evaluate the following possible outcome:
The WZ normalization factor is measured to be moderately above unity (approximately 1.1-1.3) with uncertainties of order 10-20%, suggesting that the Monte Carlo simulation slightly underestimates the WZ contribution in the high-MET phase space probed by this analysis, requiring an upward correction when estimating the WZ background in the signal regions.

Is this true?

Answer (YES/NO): NO